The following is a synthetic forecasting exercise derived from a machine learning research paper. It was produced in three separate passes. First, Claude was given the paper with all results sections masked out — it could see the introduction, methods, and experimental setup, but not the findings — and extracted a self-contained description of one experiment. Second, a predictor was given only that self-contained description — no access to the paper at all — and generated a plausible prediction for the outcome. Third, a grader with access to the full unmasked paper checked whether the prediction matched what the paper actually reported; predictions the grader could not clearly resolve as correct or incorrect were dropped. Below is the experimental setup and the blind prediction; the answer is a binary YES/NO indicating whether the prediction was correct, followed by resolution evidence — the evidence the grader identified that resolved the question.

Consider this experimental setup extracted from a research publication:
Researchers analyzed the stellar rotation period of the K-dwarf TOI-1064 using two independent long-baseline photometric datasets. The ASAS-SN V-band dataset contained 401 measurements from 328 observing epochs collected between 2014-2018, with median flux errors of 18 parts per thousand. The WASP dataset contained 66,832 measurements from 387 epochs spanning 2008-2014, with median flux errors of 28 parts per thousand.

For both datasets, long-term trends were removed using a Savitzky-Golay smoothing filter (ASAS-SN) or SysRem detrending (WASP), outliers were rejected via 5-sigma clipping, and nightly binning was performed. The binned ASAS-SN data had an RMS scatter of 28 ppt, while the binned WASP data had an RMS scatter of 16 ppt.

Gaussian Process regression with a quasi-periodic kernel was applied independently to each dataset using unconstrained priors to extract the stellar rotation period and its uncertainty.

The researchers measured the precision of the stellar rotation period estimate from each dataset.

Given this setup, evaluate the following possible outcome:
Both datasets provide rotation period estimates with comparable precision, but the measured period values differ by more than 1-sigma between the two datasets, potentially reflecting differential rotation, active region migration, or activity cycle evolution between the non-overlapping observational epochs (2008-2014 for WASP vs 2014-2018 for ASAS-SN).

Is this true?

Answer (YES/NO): NO